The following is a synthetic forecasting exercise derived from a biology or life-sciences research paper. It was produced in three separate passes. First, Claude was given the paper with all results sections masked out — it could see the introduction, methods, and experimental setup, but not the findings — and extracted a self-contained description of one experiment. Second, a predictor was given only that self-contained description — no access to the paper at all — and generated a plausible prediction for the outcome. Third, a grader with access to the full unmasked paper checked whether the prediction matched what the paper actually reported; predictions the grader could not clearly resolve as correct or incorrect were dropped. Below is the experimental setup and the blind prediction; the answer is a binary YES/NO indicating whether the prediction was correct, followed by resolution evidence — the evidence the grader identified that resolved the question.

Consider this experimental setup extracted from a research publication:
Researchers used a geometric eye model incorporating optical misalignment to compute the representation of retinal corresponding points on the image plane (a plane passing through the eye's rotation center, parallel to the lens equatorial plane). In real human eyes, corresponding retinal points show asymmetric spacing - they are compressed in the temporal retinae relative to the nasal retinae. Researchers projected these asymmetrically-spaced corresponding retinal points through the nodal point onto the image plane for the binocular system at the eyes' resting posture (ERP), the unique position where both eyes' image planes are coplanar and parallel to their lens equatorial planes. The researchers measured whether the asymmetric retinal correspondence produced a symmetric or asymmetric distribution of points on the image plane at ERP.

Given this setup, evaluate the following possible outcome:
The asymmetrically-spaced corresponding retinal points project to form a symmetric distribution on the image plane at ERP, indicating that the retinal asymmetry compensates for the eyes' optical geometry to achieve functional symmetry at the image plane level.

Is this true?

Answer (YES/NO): YES